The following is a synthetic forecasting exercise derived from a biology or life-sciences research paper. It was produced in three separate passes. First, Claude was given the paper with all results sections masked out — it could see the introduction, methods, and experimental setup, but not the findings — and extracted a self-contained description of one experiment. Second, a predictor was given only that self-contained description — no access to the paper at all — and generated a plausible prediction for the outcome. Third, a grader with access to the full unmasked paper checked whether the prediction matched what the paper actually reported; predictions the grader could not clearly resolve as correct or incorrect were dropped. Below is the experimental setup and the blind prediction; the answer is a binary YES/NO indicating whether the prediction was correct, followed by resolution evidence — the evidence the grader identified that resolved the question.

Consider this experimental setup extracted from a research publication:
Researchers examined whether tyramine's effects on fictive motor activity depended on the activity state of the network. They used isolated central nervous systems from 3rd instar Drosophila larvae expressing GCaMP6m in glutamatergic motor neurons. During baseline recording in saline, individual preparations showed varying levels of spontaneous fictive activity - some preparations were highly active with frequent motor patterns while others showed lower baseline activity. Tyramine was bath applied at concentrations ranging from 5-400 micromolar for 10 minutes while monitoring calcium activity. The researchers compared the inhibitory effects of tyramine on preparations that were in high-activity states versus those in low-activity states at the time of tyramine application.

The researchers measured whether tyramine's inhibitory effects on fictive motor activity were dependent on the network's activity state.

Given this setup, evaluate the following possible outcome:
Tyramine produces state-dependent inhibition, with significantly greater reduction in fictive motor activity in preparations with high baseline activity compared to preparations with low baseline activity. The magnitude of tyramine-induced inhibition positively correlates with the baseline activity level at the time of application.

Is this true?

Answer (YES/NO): YES